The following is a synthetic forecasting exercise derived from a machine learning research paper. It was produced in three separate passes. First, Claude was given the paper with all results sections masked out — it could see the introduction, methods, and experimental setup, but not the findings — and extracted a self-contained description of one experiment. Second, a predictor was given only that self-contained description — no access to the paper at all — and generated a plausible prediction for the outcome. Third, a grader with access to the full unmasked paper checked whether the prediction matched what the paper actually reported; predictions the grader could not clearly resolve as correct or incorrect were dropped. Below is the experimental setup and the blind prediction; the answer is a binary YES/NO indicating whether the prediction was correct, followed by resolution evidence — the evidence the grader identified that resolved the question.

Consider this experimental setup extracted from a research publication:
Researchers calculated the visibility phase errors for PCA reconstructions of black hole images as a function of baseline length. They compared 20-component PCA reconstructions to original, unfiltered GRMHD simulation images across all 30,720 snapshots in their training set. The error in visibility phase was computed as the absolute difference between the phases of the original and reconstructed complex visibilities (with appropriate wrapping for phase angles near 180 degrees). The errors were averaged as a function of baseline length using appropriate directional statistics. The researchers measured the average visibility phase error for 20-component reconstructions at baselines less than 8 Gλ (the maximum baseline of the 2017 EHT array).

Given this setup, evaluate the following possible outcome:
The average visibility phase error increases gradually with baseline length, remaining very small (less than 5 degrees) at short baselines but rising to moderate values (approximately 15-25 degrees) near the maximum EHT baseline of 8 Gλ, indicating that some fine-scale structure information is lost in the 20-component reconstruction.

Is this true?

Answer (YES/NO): NO